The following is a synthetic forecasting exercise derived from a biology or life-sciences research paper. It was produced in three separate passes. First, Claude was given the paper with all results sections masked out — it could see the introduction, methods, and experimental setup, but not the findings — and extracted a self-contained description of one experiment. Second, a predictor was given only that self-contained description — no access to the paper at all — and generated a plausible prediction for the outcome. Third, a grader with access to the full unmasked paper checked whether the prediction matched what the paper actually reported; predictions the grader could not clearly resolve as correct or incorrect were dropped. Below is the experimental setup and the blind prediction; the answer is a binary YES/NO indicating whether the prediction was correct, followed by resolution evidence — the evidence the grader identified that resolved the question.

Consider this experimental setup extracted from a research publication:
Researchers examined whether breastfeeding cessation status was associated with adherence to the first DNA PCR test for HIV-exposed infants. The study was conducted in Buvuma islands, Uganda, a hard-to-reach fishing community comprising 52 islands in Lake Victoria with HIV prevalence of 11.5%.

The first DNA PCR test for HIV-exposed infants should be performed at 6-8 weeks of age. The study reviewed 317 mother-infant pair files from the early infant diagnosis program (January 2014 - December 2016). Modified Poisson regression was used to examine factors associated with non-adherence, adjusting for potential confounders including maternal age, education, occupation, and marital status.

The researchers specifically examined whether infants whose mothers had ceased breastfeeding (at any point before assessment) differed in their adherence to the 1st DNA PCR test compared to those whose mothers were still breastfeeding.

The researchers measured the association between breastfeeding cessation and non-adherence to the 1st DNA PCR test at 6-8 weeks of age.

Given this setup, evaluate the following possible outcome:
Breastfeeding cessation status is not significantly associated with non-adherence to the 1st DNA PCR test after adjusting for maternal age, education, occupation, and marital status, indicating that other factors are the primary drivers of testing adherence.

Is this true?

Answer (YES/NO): NO